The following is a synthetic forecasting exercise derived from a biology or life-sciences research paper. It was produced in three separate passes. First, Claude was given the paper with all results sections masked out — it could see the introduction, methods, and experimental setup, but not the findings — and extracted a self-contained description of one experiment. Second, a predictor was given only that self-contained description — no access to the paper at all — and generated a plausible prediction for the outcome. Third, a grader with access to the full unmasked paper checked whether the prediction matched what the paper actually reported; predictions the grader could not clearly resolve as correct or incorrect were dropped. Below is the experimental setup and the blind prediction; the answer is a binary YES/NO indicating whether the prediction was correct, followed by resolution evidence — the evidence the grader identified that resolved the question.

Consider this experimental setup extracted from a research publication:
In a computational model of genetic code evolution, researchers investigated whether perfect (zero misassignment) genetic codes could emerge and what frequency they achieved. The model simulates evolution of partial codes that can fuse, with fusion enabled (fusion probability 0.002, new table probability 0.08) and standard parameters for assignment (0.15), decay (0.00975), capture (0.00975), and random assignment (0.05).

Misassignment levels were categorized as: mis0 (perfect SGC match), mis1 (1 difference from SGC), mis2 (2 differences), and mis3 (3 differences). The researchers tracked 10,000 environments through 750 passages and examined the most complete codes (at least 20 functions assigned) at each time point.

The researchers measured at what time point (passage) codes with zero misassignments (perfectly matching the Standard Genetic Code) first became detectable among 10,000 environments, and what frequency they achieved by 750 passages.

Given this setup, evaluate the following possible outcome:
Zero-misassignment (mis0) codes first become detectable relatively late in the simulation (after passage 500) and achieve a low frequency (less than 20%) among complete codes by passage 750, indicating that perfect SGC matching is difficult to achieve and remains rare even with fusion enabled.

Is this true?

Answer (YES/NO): NO